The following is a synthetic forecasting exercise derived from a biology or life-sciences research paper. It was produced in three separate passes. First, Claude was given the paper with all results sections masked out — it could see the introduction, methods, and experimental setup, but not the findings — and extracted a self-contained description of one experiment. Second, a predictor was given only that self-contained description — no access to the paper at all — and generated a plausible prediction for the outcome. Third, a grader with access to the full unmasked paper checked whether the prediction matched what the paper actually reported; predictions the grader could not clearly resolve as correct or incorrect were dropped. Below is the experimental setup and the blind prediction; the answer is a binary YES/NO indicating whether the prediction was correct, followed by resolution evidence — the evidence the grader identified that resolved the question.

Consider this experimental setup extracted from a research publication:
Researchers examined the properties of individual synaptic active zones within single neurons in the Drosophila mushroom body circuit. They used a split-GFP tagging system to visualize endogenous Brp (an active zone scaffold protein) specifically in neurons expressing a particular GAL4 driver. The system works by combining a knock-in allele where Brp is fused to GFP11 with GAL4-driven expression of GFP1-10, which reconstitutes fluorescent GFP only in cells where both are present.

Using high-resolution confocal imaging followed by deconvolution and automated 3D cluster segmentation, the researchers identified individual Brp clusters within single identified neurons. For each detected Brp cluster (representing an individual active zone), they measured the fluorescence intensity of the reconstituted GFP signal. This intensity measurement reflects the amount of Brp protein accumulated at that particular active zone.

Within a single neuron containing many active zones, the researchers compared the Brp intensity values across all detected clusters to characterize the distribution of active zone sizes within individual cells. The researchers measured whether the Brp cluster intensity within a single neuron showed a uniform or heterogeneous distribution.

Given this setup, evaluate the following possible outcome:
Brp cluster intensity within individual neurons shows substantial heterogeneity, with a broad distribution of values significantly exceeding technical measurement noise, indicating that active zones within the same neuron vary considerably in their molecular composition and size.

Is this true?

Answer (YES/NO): YES